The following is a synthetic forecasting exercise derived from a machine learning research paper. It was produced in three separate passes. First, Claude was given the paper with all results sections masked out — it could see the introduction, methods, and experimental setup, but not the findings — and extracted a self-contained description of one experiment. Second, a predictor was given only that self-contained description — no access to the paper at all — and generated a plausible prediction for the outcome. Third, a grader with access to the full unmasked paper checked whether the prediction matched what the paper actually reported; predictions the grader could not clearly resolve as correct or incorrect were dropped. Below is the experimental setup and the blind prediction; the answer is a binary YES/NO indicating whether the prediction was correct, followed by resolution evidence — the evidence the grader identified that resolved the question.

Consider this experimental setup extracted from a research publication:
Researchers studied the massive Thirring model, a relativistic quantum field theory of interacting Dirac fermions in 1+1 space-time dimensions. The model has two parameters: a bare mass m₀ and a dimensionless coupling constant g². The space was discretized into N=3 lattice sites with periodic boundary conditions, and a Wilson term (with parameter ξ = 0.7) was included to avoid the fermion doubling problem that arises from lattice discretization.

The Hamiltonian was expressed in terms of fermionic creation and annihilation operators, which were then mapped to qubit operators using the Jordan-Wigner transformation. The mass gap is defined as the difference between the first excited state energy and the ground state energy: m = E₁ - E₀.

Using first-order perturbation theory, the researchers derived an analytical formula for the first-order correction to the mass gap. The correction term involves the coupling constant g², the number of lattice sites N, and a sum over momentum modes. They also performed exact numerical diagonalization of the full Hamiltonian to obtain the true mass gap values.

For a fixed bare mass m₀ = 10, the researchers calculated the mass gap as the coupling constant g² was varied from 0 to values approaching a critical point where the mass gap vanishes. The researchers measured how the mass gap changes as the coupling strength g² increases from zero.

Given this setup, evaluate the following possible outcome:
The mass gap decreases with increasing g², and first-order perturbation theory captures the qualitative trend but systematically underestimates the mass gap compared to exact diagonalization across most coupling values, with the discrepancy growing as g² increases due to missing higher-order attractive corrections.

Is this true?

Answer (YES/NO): NO